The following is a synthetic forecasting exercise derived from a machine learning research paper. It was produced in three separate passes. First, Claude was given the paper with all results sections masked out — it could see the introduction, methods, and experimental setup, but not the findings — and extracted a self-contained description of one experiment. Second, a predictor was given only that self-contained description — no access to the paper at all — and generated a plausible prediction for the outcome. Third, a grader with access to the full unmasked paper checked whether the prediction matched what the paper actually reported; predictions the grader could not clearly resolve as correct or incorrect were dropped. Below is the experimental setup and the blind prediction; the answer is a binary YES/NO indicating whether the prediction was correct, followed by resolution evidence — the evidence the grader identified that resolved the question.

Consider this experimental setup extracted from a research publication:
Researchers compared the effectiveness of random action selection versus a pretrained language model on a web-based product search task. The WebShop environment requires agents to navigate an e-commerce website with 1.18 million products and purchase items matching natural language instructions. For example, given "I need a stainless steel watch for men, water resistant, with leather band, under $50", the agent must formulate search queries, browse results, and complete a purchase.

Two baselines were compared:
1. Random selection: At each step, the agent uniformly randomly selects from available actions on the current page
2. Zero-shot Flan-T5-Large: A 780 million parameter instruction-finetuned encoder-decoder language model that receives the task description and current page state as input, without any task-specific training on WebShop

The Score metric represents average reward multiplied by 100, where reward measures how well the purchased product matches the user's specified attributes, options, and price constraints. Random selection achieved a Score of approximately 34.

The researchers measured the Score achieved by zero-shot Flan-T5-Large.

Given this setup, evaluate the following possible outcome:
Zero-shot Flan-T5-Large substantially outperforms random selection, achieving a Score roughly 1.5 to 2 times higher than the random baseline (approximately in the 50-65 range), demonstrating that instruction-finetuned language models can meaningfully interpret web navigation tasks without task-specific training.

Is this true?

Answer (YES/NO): NO